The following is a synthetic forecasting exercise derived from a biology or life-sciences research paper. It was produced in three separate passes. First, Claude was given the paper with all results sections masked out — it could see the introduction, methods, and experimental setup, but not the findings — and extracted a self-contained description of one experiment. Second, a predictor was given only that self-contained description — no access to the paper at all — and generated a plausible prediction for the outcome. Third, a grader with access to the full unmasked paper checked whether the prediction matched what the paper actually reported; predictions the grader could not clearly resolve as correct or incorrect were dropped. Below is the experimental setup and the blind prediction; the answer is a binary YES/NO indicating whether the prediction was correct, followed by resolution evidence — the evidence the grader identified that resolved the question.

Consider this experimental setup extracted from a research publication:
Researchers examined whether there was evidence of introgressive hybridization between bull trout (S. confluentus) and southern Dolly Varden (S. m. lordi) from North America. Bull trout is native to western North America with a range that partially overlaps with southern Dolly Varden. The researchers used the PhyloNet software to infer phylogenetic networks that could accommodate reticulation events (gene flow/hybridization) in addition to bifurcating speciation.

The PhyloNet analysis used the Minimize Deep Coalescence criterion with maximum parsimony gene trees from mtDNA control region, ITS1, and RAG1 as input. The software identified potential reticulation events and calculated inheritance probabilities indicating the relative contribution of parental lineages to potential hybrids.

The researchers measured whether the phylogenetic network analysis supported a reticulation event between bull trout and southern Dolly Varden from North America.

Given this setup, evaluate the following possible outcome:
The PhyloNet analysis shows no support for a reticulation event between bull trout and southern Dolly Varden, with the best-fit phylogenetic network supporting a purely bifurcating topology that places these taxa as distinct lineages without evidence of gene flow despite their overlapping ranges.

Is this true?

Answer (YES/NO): NO